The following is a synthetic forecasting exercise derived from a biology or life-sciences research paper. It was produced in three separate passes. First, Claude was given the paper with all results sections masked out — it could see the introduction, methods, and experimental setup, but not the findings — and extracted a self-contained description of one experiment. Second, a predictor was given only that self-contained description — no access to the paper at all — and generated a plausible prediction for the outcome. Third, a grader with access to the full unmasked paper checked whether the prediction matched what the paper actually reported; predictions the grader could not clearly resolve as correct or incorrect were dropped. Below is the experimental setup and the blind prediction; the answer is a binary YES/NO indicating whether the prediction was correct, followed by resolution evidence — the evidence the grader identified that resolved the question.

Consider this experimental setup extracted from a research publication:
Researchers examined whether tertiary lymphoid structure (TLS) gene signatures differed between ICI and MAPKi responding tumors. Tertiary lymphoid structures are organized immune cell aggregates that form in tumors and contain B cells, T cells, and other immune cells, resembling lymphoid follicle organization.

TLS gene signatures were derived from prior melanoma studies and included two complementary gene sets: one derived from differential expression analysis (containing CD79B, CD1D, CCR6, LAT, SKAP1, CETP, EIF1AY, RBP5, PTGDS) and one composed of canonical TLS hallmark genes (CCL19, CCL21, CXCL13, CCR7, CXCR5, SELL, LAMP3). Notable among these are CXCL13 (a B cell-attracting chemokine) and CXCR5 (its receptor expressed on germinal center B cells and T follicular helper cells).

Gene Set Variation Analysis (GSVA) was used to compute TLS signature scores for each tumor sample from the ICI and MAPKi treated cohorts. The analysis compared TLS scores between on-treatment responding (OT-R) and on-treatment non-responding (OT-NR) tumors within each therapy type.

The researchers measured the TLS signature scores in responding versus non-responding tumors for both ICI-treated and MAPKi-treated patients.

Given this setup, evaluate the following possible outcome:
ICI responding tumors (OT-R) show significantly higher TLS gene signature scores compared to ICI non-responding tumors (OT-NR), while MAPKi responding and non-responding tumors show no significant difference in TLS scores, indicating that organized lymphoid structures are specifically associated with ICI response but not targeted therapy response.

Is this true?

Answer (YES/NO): YES